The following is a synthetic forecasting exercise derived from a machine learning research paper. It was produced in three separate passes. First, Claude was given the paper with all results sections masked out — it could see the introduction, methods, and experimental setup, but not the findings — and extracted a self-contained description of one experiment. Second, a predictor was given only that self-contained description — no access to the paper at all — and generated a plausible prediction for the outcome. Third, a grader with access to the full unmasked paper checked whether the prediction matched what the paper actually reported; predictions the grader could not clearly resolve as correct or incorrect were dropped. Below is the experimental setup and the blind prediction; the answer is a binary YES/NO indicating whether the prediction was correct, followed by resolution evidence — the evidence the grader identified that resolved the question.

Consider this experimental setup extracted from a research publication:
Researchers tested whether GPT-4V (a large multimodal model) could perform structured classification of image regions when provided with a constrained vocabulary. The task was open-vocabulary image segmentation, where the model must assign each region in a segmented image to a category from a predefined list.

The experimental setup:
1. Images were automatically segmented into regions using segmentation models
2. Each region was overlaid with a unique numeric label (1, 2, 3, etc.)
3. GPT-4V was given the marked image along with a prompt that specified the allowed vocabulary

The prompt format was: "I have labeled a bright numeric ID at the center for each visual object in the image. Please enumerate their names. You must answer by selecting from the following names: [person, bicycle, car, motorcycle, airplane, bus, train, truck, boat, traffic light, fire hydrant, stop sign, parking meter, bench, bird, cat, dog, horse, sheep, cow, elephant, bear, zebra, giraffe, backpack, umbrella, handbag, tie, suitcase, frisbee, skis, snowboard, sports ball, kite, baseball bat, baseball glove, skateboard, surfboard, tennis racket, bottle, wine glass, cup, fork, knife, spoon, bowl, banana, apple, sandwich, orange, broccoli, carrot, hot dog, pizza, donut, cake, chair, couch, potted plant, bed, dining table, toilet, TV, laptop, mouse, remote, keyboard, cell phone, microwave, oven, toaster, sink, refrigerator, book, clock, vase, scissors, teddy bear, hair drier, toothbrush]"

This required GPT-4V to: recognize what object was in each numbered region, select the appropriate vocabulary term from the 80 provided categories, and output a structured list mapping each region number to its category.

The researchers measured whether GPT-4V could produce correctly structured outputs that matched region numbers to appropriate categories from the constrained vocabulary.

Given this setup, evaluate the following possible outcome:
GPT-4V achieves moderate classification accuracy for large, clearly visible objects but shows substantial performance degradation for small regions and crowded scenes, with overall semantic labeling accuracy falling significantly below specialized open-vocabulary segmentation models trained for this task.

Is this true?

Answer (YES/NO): NO